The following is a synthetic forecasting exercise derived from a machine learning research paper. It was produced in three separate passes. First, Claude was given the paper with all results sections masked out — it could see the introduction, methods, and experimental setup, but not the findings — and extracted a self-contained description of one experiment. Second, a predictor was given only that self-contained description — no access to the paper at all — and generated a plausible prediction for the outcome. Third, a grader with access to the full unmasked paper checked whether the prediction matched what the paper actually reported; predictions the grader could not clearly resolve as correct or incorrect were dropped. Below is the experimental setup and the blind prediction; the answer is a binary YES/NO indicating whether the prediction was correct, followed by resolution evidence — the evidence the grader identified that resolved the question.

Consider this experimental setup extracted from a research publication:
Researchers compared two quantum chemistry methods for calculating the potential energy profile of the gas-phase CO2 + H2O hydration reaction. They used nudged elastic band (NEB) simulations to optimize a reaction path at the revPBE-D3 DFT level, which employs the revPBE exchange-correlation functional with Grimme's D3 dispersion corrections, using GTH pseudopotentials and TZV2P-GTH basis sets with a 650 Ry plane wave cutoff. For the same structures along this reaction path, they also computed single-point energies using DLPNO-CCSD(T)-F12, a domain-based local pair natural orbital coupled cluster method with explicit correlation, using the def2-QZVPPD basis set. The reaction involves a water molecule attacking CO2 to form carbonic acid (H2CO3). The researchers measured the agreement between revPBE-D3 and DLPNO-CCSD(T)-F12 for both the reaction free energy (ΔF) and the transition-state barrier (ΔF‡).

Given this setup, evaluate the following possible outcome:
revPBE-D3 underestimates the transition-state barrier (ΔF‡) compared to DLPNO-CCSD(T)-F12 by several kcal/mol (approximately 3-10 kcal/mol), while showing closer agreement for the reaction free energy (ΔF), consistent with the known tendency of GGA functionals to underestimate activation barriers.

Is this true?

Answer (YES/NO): NO